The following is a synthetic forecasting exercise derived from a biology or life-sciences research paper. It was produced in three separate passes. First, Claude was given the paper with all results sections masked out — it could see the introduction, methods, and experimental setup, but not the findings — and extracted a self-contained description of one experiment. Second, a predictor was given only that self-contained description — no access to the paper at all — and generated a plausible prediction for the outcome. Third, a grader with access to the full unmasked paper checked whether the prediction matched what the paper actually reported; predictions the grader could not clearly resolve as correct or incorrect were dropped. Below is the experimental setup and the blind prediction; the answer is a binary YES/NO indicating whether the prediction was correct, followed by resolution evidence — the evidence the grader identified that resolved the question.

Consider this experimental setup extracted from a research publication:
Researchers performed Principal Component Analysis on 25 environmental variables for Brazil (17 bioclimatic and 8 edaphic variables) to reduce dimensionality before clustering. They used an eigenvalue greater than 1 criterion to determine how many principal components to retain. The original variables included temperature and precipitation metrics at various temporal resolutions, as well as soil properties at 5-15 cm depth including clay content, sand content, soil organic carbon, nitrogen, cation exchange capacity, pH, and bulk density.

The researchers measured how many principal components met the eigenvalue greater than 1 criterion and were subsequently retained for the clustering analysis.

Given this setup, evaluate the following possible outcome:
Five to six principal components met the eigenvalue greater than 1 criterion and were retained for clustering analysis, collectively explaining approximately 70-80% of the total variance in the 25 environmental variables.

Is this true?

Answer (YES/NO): NO